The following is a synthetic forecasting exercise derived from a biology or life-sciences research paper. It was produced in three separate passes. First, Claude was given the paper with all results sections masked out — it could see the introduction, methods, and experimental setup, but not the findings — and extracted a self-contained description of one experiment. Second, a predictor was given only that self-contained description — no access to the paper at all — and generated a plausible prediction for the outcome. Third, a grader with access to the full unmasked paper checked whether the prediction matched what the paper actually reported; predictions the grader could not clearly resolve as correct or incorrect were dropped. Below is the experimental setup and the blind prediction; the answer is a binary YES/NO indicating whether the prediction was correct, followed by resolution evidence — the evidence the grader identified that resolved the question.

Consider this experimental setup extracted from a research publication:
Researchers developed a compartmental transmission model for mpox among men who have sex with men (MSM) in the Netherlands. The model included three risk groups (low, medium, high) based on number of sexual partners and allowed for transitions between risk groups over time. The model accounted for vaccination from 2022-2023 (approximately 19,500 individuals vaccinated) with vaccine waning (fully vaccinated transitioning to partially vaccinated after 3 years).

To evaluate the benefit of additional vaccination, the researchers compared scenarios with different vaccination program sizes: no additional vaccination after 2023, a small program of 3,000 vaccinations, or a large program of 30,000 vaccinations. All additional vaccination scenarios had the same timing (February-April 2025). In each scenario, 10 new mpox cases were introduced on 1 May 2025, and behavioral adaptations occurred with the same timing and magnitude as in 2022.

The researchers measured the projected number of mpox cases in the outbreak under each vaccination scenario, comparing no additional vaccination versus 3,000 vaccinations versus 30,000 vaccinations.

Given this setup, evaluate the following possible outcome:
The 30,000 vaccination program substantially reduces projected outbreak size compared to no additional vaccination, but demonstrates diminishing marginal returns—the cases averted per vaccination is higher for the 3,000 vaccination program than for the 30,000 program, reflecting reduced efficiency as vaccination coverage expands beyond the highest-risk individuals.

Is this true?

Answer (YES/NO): YES